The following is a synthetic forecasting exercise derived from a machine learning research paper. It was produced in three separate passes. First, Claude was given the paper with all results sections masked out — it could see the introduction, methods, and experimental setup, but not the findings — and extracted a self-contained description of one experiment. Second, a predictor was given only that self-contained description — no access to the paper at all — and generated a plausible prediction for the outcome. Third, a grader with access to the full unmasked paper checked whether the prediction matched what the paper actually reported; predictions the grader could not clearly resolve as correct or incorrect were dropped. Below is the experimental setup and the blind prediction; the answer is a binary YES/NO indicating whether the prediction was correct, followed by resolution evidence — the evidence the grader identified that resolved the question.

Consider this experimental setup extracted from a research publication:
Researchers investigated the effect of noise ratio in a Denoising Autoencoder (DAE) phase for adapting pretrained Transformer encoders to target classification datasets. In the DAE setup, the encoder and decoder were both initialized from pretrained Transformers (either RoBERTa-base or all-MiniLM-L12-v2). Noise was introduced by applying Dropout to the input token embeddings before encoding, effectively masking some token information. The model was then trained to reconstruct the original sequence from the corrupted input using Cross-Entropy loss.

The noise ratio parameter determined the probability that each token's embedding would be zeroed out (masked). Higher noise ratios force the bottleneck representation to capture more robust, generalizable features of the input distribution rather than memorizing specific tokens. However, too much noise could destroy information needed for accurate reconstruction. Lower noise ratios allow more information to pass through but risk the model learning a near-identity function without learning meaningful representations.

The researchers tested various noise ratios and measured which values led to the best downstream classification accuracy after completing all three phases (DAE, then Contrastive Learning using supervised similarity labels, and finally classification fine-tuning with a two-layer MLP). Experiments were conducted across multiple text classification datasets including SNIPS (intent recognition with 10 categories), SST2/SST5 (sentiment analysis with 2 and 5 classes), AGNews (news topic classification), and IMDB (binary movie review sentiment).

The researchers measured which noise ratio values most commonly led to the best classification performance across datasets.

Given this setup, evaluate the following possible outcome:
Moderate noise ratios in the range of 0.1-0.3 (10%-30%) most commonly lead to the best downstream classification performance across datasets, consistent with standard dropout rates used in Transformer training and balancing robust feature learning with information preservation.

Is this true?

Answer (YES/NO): NO